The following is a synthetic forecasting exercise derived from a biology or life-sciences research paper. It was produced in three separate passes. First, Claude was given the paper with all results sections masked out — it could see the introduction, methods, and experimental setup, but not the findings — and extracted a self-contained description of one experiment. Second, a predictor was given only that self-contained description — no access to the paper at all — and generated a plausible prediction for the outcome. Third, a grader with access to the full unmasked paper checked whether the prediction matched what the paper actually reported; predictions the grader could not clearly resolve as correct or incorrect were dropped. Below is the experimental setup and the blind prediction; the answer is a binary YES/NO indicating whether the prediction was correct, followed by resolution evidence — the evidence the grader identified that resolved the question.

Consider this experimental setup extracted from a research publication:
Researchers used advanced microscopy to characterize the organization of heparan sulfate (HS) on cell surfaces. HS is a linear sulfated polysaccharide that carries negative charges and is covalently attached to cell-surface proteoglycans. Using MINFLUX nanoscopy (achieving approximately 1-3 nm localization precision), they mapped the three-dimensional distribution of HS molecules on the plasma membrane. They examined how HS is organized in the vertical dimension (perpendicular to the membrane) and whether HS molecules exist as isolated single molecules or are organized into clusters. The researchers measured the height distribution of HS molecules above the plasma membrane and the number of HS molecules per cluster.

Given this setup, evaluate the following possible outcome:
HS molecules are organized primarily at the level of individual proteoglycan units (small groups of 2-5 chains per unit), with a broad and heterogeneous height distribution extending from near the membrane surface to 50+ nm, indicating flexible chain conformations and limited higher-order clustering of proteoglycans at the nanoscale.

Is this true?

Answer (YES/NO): NO